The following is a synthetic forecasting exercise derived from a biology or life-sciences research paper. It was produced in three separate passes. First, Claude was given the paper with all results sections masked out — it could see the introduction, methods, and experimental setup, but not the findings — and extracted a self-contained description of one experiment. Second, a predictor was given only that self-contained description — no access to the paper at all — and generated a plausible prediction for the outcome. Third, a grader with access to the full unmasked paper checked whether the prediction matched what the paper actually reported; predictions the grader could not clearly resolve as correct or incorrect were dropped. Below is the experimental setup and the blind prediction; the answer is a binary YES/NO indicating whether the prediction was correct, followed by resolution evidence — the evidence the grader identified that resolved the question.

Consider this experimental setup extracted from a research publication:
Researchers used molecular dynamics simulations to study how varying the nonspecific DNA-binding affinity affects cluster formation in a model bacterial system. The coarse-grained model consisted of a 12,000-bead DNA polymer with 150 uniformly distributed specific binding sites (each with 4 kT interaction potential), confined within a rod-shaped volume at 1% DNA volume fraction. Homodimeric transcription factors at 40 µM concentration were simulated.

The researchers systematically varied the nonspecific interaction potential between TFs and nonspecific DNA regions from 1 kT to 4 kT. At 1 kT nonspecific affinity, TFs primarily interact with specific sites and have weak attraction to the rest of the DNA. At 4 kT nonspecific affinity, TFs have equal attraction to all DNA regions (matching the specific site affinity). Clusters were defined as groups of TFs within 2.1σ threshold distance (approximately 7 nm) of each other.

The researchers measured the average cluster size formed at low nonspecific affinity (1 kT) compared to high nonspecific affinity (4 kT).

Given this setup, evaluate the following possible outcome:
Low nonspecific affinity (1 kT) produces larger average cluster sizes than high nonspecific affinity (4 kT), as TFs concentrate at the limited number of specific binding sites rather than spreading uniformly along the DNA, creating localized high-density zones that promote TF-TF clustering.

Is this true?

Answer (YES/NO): NO